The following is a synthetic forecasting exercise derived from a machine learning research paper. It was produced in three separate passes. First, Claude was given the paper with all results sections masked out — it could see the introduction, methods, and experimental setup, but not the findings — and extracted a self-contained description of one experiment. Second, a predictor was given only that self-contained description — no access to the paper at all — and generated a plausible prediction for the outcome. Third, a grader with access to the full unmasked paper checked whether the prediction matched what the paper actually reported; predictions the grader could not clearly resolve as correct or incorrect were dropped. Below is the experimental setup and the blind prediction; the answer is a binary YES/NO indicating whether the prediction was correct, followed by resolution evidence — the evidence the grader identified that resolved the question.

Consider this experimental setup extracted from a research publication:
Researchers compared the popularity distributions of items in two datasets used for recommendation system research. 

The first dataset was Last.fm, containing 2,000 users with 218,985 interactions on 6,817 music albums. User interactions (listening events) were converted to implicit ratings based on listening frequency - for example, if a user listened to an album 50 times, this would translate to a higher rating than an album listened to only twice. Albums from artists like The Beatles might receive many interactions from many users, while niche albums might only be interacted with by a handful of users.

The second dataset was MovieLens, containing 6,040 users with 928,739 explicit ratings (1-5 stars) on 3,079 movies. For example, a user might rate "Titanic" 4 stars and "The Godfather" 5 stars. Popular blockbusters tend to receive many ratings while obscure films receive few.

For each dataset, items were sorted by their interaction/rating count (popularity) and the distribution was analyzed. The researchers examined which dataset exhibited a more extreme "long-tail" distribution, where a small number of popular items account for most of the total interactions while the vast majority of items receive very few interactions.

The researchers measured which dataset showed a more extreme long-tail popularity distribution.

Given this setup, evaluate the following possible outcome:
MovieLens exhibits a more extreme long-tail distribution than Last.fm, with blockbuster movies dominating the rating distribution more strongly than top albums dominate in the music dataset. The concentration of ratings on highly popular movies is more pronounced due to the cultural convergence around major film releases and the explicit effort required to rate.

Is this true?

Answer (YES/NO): YES